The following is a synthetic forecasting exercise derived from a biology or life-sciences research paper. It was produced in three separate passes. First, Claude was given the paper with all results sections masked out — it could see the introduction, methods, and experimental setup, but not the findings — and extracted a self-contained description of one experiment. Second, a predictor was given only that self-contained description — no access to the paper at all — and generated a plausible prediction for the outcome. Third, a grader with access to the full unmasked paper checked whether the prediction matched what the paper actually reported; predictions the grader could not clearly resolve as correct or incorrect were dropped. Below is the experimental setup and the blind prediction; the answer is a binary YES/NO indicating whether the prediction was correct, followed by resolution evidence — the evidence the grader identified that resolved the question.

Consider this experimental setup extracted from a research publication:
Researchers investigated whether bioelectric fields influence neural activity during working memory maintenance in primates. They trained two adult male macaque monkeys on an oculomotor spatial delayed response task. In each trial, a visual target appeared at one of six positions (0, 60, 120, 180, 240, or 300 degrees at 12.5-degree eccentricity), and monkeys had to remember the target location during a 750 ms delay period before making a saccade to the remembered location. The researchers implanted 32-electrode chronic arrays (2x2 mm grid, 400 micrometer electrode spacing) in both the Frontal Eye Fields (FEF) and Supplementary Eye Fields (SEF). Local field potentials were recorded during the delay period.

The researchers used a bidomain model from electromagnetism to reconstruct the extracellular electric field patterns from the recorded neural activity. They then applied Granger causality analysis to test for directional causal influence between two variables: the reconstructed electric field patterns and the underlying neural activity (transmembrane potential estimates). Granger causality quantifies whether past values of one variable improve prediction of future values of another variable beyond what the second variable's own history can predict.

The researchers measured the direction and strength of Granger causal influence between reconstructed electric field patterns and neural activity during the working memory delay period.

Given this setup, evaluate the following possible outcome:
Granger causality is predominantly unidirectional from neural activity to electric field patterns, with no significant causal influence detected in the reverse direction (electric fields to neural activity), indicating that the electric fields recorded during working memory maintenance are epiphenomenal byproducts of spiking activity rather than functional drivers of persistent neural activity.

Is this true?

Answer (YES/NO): NO